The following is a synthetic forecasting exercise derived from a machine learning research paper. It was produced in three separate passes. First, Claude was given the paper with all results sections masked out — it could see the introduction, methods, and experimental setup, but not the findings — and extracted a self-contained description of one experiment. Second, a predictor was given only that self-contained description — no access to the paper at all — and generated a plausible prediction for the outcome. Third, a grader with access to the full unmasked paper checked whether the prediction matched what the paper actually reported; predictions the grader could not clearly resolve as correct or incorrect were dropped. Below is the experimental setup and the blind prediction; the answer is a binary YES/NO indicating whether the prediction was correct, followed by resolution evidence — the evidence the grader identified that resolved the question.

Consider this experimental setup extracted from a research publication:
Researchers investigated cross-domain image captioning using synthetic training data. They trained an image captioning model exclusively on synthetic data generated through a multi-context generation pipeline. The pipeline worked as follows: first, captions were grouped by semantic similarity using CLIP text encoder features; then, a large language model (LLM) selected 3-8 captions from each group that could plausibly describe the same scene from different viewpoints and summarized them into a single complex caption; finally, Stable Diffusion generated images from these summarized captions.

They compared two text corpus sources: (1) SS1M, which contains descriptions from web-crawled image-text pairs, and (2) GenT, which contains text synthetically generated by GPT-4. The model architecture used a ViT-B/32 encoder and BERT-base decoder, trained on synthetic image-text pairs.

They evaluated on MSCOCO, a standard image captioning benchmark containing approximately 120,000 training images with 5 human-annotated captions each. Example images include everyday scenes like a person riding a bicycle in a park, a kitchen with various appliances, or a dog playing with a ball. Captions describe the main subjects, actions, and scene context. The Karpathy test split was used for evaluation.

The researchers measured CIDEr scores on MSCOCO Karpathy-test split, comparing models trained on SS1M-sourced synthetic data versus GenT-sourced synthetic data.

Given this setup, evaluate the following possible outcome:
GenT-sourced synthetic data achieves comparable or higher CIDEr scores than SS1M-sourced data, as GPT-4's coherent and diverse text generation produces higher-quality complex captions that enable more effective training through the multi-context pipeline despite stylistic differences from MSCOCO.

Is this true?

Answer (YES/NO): NO